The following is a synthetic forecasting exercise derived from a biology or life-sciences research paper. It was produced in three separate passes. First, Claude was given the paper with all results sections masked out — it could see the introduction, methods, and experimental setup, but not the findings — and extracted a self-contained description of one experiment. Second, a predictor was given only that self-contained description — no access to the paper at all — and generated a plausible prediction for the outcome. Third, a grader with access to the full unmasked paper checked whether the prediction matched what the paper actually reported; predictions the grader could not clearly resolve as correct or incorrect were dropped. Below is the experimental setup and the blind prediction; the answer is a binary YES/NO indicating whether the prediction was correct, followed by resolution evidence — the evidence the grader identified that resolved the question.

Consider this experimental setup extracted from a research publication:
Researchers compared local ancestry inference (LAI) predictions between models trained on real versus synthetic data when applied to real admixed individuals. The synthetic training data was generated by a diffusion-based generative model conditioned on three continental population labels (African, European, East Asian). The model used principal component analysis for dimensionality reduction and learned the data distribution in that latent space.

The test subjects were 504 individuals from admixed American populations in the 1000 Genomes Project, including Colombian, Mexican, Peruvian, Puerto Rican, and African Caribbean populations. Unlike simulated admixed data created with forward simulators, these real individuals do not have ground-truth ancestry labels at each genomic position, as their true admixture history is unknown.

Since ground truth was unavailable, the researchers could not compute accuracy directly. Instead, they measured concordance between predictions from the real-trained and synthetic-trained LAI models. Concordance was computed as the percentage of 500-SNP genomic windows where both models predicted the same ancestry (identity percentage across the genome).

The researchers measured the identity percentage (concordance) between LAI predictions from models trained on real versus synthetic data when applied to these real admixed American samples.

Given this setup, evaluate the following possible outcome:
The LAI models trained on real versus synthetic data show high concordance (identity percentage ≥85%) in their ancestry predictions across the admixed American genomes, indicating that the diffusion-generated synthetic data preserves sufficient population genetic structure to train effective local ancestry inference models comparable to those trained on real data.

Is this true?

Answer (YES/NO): YES